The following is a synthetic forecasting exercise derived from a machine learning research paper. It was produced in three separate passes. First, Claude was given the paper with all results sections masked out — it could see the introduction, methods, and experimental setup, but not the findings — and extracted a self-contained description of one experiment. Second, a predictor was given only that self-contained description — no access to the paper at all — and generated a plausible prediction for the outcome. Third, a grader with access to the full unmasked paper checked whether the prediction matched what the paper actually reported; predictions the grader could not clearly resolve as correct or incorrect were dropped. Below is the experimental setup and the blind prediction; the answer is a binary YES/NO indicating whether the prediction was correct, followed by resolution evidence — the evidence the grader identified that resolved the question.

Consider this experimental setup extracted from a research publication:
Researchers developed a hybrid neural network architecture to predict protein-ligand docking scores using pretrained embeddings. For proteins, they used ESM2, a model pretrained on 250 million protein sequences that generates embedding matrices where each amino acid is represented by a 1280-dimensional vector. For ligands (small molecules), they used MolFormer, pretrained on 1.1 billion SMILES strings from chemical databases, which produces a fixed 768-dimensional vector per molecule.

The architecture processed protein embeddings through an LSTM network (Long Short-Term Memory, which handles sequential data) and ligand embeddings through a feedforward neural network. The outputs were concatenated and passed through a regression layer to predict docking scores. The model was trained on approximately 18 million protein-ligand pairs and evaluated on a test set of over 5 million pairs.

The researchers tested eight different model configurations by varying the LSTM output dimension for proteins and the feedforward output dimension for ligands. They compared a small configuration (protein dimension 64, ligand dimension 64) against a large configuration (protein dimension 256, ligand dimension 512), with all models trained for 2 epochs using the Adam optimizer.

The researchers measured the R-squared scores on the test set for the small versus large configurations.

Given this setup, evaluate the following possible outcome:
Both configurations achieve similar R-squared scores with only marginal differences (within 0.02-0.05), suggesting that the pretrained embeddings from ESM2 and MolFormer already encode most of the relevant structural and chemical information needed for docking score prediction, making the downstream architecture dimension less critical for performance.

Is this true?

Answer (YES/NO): NO